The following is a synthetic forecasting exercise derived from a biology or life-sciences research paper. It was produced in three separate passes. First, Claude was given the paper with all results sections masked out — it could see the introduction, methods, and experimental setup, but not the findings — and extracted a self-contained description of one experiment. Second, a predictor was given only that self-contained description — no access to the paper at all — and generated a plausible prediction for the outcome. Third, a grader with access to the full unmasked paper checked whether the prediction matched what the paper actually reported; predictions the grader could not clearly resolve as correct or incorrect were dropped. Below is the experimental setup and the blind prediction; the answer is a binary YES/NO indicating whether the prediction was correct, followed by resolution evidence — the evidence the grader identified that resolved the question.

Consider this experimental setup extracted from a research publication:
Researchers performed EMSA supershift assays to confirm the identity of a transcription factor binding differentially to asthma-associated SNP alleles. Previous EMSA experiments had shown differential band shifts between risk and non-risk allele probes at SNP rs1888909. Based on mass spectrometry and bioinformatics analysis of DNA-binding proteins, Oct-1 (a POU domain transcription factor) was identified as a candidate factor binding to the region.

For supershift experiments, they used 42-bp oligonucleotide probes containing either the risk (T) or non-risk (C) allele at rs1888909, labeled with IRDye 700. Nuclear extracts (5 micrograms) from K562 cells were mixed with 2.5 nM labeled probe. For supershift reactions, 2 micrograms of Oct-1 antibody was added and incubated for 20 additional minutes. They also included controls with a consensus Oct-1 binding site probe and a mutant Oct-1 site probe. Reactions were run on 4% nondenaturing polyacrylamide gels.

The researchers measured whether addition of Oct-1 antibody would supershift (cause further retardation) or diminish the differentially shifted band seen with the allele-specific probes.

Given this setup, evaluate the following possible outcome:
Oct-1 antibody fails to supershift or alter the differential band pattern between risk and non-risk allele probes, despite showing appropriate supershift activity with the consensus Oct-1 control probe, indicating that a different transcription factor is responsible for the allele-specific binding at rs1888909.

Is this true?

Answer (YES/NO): NO